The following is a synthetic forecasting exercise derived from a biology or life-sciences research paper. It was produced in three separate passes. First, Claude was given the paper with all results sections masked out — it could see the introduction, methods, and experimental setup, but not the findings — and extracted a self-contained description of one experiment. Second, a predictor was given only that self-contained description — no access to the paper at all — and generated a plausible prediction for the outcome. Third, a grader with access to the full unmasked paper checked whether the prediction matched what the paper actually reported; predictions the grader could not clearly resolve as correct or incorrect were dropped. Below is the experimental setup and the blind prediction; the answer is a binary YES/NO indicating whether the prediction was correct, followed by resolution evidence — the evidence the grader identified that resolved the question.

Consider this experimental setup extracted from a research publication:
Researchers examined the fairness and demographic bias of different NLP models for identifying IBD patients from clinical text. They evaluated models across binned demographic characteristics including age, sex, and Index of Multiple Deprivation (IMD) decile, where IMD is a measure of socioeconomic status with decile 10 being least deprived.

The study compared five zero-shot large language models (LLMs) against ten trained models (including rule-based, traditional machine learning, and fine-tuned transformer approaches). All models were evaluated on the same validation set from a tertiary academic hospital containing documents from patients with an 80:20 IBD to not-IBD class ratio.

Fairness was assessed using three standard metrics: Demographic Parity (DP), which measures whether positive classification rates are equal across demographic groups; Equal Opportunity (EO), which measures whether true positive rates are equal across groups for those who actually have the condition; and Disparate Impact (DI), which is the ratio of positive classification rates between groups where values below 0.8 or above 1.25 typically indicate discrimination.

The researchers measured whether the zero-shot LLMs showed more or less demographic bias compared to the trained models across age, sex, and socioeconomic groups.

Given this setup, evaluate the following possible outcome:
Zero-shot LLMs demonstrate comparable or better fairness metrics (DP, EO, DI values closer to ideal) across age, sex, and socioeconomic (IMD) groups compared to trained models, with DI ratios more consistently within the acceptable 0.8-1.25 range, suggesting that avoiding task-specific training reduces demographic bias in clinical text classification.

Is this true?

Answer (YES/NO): NO